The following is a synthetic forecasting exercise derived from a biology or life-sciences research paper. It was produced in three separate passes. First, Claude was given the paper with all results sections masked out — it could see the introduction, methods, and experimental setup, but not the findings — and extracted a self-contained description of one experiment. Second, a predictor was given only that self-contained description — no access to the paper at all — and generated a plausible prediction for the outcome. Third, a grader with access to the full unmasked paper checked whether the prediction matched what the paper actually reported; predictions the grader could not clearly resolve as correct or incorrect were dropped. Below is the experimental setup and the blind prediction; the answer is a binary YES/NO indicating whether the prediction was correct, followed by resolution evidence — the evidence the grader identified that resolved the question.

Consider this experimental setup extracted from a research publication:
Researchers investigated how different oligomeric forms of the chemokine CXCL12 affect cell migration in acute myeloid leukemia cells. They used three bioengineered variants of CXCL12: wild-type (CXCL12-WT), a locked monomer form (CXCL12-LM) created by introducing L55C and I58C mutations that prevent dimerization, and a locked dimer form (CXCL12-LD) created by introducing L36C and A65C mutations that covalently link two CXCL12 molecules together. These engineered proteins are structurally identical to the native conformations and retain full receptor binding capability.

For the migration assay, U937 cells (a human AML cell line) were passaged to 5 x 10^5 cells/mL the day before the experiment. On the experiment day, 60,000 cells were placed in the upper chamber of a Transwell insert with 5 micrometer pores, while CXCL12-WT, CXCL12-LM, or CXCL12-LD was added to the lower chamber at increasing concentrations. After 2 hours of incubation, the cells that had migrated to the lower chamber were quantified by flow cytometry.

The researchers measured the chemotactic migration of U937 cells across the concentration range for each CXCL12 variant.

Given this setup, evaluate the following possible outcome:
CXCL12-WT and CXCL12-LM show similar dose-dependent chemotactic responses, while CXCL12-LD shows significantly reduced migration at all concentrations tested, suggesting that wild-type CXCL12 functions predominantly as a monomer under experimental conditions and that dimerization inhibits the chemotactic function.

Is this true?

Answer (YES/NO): YES